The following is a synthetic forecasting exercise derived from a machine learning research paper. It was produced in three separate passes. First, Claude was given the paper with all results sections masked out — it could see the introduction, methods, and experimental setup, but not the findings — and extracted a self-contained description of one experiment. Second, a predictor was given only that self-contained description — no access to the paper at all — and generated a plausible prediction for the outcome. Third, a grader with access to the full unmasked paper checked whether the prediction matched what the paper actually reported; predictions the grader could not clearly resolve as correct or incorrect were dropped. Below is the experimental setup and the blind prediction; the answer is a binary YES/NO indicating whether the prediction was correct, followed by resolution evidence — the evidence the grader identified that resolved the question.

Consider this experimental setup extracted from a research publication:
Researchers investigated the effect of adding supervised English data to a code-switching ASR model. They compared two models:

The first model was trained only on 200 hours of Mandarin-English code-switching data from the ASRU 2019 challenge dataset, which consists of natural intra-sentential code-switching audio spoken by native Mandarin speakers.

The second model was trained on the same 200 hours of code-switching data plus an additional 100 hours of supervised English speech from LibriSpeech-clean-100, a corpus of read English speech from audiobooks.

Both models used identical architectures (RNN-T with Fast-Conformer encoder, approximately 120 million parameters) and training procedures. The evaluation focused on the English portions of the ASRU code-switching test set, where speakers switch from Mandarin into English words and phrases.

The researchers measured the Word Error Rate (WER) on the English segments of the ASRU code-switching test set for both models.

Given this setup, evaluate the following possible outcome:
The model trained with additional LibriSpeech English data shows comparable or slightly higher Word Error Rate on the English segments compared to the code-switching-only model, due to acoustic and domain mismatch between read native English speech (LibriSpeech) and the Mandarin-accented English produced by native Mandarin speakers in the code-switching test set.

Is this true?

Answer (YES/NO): NO